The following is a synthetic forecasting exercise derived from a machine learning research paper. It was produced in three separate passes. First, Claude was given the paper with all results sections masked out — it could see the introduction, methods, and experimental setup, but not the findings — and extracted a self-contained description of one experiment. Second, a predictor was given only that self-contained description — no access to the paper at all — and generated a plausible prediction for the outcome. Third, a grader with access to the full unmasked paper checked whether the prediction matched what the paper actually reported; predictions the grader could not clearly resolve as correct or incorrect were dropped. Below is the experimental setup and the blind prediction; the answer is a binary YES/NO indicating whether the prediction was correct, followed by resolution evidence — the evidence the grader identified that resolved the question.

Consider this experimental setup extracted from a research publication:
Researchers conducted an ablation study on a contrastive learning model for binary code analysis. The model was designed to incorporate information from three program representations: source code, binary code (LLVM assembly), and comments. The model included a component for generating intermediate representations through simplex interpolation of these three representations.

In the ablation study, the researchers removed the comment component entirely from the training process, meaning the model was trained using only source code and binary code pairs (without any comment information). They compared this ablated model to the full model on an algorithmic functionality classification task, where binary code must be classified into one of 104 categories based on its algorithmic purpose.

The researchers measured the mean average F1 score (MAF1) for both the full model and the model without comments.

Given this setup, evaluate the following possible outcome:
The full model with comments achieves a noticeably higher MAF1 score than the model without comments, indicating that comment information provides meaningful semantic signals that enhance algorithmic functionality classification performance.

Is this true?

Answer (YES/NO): YES